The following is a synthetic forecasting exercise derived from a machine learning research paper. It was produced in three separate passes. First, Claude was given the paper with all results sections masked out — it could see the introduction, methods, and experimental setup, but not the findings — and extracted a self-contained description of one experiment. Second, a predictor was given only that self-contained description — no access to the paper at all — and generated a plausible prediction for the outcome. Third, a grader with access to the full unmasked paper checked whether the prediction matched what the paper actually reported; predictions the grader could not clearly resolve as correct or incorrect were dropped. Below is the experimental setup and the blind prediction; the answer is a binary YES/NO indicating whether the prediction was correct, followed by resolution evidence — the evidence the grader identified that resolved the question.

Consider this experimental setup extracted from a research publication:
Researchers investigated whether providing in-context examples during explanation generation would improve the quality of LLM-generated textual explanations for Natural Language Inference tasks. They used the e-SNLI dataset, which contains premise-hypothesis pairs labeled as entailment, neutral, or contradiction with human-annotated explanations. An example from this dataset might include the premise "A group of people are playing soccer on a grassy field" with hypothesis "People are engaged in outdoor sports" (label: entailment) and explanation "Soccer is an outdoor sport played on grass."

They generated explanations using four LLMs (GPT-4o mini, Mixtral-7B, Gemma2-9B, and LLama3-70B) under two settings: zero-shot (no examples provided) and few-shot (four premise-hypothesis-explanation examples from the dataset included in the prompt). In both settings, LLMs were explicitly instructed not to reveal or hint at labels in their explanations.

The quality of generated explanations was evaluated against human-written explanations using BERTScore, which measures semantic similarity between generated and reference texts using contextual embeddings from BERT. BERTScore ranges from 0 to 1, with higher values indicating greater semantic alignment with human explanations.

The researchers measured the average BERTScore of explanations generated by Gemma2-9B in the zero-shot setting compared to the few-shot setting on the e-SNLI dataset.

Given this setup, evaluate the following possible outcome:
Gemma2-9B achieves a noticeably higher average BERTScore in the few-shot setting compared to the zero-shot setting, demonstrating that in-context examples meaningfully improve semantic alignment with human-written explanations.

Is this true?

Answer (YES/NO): NO